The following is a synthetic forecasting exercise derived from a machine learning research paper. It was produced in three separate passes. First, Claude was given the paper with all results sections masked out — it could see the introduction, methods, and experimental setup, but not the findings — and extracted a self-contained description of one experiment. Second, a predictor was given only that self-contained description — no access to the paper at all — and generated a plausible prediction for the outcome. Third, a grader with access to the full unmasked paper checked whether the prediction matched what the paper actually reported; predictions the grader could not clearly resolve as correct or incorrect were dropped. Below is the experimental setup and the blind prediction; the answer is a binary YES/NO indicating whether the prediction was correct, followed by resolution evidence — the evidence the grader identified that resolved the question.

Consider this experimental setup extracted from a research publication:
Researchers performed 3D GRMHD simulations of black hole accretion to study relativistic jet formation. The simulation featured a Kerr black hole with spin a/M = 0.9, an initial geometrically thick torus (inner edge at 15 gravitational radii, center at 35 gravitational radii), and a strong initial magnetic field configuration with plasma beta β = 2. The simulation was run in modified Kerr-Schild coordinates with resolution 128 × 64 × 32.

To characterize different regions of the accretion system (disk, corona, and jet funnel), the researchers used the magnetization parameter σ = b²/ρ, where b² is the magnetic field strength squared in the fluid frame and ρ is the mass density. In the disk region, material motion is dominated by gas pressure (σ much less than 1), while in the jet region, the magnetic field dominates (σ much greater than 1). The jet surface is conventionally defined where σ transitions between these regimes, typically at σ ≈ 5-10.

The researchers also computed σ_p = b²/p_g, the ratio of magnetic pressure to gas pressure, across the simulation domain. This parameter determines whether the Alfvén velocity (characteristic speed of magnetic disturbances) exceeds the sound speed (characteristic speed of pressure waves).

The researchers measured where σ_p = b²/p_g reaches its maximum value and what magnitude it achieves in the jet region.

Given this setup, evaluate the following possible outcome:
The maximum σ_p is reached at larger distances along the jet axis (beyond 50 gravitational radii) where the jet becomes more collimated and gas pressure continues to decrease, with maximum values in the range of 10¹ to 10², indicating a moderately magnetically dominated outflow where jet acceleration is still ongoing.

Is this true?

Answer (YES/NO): NO